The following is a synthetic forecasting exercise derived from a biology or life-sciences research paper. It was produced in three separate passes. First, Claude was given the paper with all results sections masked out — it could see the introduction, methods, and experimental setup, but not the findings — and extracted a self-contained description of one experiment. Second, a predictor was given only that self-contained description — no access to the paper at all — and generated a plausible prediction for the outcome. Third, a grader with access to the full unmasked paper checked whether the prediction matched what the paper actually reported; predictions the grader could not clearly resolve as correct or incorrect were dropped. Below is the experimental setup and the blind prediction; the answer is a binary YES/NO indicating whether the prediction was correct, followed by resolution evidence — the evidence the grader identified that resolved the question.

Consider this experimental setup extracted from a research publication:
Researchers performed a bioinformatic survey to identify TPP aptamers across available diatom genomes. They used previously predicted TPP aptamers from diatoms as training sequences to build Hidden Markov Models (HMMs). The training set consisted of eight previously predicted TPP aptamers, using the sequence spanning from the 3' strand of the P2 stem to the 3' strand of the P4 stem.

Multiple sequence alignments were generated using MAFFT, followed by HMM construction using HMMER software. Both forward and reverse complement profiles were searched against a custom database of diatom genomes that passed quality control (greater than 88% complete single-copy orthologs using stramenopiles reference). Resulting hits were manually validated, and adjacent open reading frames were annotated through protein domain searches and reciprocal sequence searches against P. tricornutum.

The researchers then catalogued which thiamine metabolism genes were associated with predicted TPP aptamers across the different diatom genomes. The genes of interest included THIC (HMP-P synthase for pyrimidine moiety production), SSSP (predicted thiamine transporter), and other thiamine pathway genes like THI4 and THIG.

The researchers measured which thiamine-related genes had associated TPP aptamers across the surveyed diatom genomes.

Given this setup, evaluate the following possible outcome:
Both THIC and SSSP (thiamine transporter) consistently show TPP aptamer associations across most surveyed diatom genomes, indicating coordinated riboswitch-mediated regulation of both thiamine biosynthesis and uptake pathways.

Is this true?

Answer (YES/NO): NO